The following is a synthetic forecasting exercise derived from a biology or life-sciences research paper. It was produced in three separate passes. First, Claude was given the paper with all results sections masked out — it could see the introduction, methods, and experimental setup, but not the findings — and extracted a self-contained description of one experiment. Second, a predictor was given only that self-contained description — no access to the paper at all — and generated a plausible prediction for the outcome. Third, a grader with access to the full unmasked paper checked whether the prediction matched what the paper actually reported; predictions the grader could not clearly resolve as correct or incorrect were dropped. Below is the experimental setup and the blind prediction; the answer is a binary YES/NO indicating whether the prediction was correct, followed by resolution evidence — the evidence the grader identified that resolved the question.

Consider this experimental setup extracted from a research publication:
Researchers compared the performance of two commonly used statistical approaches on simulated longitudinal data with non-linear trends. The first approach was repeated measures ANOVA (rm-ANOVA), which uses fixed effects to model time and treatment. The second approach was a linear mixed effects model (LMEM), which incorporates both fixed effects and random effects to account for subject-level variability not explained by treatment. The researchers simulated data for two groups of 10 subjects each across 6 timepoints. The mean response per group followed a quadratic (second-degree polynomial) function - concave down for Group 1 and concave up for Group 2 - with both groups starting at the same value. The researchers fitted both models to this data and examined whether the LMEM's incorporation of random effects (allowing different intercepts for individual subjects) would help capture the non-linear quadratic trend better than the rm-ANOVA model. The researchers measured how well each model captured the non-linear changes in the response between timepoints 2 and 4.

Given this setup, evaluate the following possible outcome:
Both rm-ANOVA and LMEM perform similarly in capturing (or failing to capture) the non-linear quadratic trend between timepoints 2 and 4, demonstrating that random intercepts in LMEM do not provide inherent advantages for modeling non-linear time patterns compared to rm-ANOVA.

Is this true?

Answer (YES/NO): YES